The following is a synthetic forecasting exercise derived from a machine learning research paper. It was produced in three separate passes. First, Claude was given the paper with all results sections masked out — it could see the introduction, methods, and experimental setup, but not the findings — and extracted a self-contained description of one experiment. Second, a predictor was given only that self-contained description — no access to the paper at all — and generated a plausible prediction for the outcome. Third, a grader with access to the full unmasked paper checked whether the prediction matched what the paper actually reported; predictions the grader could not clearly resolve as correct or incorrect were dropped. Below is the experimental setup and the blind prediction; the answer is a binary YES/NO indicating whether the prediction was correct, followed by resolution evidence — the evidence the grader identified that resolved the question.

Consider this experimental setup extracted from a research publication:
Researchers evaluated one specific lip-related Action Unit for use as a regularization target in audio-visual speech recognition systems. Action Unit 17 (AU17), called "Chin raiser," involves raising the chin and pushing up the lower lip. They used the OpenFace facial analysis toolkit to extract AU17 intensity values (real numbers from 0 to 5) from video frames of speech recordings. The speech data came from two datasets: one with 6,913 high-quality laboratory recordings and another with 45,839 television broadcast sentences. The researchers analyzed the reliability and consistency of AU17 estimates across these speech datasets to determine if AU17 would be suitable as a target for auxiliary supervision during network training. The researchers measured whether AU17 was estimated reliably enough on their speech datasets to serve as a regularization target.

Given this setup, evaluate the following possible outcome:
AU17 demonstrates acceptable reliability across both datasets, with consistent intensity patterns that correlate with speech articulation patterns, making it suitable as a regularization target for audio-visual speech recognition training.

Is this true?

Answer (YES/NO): NO